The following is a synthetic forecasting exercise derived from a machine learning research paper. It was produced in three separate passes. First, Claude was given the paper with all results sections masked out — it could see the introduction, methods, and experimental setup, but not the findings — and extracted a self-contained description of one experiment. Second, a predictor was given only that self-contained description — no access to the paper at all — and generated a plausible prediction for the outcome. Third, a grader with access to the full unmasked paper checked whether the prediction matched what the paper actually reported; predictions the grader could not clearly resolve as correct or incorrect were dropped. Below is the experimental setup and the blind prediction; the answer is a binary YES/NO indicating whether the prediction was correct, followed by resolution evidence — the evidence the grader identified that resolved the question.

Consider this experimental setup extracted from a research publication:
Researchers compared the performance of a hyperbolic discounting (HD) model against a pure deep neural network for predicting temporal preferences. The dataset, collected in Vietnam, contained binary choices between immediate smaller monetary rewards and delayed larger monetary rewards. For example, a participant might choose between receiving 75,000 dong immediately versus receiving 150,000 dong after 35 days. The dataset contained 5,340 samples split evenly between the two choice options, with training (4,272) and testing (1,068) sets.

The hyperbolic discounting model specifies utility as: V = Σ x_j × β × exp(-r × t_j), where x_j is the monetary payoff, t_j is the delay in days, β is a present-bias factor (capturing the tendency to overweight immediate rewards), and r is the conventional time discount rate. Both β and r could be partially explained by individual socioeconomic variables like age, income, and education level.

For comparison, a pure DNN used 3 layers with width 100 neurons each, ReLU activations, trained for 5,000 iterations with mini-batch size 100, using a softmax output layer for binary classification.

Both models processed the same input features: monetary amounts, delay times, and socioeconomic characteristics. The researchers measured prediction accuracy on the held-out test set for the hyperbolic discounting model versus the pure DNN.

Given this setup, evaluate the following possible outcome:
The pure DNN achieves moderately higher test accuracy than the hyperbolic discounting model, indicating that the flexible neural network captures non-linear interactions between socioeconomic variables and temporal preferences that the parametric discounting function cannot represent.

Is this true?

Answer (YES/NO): YES